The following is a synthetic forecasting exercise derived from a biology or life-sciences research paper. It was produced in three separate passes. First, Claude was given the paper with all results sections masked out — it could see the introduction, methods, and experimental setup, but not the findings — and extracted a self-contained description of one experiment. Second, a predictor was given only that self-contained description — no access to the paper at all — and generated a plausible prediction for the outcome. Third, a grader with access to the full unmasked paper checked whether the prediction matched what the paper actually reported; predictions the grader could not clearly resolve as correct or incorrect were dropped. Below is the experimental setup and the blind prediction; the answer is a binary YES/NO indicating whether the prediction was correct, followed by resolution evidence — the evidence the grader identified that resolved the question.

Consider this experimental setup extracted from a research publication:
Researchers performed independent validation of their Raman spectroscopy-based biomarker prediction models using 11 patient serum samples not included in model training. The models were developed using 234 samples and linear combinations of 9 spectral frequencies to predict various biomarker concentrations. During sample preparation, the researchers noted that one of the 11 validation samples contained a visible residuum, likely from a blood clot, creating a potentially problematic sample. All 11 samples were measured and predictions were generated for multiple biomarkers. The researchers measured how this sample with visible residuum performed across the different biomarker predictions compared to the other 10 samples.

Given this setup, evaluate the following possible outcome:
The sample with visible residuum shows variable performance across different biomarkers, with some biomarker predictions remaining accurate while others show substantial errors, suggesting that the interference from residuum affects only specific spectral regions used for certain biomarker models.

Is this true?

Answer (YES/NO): NO